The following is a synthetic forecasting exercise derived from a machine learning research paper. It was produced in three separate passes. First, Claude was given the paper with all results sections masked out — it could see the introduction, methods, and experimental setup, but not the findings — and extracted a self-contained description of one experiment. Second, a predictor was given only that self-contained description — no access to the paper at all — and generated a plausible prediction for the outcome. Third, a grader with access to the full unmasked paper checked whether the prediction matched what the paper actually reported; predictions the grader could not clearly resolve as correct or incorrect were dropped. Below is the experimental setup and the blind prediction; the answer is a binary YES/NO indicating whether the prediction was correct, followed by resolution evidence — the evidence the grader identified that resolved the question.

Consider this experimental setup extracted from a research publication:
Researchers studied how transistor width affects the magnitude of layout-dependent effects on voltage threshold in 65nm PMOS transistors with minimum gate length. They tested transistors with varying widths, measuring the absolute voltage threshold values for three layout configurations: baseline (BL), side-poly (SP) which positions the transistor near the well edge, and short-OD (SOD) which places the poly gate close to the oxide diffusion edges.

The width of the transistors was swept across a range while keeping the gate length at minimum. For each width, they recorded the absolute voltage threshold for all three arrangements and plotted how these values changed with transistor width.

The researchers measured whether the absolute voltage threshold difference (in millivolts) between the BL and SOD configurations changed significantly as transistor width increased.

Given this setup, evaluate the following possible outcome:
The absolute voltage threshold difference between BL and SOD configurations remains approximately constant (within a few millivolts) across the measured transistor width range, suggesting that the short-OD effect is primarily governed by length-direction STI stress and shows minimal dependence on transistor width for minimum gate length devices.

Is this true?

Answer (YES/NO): YES